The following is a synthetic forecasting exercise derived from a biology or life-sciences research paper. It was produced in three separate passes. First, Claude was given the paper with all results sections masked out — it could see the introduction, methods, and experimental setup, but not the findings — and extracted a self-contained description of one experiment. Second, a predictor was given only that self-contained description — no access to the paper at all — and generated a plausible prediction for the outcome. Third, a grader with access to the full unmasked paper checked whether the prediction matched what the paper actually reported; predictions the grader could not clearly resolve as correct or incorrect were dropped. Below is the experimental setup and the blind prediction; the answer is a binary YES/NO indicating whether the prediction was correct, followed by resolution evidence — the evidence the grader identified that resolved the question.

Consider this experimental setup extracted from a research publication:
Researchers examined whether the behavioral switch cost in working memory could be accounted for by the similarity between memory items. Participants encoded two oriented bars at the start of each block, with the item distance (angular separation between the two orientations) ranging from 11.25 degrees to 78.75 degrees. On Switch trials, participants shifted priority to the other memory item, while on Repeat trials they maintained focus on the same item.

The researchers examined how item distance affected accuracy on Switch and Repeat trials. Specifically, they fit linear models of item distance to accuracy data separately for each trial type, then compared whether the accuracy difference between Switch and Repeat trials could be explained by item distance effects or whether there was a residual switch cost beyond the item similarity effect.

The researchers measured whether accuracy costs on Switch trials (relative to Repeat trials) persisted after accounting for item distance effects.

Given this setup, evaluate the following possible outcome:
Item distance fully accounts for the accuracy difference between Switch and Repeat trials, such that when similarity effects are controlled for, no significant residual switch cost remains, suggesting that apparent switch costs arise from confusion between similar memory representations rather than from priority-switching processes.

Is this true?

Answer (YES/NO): YES